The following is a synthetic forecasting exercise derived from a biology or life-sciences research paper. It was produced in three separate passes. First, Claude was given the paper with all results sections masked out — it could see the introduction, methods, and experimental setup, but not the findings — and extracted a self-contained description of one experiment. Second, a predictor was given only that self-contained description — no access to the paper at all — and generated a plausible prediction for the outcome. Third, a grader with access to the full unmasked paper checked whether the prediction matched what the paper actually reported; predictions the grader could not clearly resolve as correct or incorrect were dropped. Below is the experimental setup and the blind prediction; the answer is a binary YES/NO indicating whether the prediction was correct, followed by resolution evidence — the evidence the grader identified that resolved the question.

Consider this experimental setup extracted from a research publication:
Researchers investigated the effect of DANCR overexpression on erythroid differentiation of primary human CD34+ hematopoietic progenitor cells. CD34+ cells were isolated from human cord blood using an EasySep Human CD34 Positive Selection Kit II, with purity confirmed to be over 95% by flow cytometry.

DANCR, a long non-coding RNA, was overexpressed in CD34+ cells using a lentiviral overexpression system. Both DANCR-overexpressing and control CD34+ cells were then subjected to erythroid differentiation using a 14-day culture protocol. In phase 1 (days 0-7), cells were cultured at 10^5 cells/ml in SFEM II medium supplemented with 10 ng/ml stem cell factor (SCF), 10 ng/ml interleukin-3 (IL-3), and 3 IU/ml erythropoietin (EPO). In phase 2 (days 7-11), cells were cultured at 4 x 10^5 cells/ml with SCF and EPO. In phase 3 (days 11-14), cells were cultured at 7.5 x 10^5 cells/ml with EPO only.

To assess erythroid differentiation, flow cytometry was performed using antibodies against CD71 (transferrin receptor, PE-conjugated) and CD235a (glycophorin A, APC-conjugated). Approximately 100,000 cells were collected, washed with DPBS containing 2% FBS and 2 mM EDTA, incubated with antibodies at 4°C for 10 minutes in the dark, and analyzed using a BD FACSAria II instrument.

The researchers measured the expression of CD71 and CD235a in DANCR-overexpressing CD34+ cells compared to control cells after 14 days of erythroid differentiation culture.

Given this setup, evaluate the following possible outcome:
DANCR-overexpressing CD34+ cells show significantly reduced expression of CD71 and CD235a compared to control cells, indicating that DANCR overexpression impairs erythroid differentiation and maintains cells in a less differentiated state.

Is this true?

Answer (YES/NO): NO